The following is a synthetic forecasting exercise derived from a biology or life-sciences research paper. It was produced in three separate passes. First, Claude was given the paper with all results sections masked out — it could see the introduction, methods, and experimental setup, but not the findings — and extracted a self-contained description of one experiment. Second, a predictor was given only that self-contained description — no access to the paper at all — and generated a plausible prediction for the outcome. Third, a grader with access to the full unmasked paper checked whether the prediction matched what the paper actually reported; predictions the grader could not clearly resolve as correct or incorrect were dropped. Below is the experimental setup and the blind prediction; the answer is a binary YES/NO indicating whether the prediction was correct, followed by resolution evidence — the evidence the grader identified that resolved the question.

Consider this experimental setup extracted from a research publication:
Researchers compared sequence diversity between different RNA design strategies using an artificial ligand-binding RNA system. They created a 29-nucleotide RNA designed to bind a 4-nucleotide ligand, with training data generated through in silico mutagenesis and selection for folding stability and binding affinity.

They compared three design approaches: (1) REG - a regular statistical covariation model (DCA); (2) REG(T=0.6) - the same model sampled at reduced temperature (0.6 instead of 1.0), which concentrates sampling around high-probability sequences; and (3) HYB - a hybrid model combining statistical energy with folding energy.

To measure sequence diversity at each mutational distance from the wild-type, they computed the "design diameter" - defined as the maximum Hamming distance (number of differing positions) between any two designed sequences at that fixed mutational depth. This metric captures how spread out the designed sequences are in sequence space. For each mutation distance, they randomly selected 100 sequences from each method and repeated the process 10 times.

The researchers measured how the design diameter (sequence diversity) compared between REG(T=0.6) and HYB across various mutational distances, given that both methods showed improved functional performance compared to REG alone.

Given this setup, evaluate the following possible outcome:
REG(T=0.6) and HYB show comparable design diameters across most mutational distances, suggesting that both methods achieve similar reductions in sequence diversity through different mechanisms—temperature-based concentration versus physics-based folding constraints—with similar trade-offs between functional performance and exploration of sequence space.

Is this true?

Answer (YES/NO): NO